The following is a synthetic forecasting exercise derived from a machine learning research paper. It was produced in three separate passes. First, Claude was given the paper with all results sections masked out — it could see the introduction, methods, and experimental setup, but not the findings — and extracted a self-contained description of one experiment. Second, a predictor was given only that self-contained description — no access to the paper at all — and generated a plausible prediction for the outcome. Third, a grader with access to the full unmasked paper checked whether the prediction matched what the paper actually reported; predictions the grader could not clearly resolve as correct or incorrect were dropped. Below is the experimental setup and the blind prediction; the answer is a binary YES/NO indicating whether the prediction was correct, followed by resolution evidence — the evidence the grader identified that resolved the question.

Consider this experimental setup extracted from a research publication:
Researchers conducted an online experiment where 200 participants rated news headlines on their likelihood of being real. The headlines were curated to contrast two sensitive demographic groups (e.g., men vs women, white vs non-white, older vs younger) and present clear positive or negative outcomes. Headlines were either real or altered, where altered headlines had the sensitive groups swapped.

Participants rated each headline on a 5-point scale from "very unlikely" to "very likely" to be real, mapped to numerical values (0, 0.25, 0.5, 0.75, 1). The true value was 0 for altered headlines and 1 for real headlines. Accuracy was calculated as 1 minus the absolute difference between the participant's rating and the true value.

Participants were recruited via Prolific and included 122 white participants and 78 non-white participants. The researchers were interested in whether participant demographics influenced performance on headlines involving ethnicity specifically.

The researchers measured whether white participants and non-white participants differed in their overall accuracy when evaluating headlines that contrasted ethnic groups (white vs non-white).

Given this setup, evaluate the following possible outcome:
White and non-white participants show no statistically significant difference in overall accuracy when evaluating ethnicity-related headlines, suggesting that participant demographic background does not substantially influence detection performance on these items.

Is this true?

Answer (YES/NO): YES